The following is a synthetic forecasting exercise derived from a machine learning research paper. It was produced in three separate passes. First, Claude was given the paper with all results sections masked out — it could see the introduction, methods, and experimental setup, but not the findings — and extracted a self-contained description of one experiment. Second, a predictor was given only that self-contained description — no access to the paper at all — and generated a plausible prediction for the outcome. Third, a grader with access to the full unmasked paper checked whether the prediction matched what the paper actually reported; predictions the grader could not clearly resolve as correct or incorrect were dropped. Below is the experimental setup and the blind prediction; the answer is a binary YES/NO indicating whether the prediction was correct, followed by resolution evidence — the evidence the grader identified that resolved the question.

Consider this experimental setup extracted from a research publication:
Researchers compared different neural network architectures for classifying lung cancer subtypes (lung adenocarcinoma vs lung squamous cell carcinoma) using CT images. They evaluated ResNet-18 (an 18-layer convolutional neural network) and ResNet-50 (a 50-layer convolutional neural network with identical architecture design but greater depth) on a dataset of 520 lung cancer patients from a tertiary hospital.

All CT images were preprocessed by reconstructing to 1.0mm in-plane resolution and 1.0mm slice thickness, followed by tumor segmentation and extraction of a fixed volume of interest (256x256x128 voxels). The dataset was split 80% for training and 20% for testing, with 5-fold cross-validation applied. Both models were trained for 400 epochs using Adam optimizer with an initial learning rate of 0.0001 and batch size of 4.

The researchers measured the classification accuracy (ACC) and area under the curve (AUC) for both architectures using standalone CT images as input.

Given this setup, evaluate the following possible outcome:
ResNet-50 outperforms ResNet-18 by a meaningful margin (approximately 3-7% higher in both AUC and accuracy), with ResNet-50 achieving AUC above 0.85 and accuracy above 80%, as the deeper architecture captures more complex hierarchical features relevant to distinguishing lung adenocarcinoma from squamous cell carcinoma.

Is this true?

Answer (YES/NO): NO